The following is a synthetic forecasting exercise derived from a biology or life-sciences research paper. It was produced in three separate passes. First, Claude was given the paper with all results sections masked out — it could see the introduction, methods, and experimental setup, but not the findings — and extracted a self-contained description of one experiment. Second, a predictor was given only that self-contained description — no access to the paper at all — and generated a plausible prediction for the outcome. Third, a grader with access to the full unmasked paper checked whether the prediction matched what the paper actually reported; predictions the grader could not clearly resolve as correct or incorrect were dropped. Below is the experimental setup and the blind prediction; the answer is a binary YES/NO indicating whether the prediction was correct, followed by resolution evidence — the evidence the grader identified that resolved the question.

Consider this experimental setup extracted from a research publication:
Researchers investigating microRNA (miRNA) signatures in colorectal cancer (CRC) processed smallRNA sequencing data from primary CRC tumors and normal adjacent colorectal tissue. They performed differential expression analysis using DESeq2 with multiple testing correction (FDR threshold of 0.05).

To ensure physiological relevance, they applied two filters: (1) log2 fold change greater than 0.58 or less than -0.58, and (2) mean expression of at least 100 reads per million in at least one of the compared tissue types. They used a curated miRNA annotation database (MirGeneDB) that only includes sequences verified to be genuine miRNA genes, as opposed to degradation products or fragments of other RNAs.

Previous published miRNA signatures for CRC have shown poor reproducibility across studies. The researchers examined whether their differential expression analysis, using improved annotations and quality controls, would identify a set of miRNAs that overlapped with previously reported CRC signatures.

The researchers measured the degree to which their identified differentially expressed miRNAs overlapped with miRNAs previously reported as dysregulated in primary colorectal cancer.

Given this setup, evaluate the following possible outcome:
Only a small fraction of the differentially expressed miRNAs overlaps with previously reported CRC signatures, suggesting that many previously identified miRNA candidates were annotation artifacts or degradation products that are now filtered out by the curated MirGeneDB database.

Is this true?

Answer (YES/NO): NO